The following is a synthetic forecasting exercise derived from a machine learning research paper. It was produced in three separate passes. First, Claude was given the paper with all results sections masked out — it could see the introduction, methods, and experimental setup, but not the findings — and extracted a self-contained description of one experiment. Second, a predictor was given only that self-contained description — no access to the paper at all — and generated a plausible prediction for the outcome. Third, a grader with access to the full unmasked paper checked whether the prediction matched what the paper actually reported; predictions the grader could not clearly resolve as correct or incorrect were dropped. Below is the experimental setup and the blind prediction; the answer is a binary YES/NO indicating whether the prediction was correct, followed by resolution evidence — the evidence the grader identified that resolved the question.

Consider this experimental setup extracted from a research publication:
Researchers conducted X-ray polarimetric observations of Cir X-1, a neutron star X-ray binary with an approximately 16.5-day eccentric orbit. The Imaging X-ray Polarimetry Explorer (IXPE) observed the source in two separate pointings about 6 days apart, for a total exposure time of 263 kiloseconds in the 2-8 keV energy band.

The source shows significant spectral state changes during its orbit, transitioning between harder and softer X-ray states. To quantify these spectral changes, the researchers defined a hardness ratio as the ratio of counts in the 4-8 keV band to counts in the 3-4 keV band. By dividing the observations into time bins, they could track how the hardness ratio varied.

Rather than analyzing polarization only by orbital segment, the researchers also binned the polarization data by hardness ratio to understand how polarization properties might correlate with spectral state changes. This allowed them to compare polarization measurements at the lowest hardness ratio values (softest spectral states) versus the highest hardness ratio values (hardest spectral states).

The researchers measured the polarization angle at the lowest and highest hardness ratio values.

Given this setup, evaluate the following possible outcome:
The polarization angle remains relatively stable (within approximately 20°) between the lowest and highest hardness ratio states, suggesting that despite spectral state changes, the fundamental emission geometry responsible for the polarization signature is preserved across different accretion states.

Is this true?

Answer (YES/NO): NO